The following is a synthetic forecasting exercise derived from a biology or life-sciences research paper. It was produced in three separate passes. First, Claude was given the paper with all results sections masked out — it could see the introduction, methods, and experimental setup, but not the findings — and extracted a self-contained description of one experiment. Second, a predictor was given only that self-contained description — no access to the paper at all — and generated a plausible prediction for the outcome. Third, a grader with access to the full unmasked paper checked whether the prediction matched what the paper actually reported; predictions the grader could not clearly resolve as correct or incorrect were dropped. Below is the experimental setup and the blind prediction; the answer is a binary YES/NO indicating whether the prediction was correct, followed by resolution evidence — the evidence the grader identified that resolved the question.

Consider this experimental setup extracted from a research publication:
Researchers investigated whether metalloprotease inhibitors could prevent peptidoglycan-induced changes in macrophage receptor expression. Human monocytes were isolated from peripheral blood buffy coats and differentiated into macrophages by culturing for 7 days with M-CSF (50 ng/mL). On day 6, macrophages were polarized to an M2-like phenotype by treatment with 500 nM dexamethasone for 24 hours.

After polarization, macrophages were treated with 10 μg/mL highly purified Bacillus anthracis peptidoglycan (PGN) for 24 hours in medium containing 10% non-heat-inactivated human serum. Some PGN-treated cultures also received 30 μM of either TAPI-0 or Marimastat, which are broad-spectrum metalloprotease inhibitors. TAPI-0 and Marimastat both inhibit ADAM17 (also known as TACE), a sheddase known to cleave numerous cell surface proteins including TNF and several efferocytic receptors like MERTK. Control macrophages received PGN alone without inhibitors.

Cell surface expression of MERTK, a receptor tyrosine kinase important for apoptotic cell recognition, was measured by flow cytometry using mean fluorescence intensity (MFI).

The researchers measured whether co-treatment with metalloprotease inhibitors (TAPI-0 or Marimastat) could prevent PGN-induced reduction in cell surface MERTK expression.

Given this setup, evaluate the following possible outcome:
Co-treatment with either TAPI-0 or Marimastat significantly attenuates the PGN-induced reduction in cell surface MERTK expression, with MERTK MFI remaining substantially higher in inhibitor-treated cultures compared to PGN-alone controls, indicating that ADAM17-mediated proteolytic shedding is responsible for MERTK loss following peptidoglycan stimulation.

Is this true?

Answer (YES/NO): NO